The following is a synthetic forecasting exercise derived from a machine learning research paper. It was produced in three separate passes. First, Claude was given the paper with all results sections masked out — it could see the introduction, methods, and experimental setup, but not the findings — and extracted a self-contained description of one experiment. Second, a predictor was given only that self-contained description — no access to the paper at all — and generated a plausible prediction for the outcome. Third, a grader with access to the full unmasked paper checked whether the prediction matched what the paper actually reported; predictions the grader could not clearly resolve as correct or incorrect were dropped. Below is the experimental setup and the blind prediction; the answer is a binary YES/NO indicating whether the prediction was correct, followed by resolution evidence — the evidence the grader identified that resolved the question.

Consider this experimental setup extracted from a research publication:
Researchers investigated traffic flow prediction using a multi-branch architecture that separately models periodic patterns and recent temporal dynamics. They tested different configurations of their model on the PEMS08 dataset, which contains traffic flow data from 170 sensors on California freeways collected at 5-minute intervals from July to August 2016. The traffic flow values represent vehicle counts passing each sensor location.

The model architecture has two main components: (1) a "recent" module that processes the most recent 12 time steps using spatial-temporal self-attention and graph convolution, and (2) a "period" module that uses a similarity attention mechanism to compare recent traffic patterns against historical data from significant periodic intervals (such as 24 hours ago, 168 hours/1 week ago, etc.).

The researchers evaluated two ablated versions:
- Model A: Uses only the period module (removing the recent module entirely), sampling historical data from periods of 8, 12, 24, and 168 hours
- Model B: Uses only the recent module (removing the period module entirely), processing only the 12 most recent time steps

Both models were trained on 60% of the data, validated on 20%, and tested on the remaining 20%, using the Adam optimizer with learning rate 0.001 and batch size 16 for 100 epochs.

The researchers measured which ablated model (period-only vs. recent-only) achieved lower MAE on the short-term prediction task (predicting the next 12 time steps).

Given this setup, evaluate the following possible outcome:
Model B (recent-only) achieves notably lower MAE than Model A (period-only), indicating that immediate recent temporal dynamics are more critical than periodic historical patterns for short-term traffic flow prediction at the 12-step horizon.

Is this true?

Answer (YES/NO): NO